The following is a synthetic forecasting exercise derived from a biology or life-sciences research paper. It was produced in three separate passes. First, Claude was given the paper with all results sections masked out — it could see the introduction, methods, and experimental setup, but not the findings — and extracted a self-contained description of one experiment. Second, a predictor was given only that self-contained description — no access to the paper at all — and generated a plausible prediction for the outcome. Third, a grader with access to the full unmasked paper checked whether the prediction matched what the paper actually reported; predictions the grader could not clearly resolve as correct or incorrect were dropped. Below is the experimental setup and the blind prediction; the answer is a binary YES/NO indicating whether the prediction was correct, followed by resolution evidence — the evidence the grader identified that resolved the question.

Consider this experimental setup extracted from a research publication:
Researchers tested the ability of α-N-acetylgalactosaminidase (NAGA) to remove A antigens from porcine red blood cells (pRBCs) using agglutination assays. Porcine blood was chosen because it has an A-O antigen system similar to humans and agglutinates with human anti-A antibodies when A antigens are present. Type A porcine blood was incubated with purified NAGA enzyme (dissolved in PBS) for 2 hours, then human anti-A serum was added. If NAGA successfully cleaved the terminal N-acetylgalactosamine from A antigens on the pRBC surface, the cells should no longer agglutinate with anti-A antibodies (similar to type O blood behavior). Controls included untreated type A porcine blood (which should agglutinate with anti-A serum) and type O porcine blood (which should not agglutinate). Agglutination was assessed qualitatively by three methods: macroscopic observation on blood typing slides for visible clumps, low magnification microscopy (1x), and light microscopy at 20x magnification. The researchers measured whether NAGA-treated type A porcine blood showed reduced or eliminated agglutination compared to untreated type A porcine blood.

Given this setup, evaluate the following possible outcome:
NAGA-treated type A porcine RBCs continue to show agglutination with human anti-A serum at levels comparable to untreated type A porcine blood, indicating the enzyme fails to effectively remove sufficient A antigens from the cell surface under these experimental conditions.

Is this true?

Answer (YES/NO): NO